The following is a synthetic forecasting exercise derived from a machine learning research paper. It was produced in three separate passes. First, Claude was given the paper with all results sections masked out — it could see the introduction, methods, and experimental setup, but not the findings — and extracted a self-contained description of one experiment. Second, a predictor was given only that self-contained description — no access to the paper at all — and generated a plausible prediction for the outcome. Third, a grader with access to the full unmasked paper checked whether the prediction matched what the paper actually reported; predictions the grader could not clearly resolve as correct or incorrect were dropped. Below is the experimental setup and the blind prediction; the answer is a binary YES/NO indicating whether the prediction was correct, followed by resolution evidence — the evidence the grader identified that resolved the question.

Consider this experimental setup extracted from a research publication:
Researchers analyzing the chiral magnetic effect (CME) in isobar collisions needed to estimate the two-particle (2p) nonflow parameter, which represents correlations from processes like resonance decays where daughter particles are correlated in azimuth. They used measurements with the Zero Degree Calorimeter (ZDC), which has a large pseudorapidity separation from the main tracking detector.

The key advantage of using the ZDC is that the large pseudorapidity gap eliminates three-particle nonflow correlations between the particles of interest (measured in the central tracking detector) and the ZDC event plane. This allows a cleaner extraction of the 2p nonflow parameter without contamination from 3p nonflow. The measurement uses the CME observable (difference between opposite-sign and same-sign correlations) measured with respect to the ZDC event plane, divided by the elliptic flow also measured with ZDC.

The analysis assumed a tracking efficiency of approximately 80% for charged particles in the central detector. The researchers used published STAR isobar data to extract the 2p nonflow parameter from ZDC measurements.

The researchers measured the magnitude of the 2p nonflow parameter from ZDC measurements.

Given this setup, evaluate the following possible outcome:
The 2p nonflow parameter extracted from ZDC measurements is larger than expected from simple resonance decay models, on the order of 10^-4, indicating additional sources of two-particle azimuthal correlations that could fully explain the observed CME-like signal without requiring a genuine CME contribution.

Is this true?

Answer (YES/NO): NO